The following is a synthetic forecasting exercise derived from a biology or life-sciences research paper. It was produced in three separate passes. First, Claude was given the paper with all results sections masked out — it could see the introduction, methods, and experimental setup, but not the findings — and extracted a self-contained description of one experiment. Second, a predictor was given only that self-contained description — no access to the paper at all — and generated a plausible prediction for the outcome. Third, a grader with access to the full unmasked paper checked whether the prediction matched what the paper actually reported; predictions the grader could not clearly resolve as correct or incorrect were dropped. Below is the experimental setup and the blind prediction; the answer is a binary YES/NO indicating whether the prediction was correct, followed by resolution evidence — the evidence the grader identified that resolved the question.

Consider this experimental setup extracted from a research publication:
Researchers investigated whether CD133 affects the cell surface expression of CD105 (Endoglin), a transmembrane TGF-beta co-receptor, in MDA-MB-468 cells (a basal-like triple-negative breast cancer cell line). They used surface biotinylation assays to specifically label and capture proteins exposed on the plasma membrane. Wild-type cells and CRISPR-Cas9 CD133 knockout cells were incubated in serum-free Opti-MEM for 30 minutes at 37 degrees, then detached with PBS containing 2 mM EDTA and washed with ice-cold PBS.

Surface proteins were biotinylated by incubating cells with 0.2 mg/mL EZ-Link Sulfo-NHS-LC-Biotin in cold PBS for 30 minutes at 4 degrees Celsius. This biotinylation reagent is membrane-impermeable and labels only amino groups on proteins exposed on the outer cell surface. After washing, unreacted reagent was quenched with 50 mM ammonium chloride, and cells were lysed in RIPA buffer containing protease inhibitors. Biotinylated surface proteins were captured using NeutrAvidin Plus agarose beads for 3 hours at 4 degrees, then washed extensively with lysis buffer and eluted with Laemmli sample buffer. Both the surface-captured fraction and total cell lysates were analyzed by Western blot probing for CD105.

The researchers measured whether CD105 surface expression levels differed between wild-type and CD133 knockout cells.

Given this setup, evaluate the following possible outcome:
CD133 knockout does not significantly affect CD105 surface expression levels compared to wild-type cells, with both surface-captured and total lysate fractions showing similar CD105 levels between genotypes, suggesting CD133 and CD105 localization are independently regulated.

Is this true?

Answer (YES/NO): NO